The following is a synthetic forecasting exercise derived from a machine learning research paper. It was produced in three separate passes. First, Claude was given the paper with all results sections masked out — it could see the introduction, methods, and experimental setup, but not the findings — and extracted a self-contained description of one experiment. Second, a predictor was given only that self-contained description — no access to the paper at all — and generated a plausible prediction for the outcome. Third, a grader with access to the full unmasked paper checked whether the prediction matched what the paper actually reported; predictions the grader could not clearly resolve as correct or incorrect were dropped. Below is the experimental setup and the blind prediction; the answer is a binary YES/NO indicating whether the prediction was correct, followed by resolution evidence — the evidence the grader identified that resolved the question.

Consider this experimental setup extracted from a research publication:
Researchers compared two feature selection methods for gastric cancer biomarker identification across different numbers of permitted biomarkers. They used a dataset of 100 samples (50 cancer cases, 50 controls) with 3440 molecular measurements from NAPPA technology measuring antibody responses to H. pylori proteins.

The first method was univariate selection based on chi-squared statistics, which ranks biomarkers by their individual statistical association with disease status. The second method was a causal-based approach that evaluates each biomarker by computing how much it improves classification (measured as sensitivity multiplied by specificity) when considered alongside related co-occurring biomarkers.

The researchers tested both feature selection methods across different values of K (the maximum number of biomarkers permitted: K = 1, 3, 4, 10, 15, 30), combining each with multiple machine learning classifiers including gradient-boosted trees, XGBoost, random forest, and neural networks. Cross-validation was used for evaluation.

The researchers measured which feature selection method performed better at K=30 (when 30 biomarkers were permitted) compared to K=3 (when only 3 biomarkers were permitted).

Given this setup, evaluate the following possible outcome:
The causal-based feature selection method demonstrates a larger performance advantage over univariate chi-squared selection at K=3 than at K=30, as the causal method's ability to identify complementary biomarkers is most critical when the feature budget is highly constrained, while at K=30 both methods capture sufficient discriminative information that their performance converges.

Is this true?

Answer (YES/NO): NO